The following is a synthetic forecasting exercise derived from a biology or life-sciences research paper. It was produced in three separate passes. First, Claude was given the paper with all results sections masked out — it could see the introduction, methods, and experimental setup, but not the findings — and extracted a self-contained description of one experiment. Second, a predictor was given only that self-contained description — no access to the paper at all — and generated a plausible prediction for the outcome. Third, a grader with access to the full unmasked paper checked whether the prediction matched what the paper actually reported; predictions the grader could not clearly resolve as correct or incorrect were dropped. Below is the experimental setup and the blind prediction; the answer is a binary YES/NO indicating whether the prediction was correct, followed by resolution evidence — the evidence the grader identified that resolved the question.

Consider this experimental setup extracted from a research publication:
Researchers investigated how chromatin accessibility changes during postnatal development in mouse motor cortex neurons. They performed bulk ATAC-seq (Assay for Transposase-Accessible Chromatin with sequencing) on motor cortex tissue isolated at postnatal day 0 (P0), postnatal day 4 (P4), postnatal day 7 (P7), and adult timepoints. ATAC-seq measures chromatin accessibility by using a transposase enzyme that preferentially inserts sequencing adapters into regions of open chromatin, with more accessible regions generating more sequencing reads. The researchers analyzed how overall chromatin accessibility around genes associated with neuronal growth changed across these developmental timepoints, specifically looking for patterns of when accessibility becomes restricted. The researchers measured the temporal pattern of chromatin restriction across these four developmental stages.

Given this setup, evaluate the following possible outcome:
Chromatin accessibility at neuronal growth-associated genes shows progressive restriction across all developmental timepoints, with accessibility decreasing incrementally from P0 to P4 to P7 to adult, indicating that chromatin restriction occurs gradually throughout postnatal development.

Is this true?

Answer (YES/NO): NO